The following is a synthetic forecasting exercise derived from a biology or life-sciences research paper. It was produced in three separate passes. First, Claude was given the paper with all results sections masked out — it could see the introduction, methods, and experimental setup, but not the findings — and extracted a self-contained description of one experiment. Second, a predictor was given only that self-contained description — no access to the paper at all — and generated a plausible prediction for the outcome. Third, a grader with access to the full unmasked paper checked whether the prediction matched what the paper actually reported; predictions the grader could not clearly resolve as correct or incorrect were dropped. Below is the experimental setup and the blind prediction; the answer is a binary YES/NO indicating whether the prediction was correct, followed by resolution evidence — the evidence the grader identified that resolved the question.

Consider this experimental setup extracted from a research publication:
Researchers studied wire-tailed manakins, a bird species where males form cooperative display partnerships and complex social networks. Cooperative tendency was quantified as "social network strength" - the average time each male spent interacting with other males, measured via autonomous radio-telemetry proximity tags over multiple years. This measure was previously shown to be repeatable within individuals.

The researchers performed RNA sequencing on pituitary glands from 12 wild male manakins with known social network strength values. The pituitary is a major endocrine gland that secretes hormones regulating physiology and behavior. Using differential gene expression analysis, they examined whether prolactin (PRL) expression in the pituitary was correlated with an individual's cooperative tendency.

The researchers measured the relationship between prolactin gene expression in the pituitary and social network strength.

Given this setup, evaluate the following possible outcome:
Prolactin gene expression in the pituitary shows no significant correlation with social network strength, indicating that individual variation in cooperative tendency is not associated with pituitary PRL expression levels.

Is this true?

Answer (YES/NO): NO